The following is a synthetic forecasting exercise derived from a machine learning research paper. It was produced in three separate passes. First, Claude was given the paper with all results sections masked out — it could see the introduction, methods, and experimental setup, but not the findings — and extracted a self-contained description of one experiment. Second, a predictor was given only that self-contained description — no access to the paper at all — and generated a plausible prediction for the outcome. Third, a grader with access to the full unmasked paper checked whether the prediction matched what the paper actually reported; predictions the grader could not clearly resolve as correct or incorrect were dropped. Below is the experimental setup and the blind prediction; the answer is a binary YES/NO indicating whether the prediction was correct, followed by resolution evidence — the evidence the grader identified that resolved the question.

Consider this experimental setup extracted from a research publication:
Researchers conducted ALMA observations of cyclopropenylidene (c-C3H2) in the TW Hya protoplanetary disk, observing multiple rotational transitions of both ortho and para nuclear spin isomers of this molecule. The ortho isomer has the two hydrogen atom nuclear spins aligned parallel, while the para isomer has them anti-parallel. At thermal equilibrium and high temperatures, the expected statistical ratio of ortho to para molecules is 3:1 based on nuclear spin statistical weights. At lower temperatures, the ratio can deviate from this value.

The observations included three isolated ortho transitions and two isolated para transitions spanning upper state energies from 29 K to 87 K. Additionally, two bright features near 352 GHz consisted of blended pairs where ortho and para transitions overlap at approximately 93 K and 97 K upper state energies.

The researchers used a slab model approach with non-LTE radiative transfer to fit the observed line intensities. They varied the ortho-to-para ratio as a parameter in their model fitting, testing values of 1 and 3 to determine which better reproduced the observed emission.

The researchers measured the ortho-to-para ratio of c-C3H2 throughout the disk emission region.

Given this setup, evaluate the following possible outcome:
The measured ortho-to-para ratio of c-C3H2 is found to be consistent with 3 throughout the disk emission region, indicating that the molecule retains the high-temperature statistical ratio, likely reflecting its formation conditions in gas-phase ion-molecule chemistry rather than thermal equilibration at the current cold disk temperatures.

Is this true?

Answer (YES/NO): YES